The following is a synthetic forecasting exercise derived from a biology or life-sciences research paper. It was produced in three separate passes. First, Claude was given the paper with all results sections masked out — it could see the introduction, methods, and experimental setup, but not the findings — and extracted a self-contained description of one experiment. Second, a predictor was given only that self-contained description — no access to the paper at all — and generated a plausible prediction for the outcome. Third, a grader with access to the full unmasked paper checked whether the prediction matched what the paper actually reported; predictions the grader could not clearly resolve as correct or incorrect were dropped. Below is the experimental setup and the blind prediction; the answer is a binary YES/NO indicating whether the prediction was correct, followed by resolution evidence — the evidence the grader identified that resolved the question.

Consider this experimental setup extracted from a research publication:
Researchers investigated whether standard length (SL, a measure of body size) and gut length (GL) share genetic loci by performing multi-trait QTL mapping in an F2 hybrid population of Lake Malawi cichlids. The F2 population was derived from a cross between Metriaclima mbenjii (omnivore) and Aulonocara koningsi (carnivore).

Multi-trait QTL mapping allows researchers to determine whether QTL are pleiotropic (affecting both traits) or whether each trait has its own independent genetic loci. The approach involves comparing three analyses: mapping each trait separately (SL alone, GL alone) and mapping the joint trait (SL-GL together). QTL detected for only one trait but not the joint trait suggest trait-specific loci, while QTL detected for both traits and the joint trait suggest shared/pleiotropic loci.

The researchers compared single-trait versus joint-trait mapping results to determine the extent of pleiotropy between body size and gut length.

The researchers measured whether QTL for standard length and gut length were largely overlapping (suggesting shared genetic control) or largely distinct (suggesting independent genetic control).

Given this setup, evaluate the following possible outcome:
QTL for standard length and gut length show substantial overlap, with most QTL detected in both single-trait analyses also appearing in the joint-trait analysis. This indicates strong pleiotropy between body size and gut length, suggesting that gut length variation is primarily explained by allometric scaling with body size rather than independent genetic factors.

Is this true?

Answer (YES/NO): NO